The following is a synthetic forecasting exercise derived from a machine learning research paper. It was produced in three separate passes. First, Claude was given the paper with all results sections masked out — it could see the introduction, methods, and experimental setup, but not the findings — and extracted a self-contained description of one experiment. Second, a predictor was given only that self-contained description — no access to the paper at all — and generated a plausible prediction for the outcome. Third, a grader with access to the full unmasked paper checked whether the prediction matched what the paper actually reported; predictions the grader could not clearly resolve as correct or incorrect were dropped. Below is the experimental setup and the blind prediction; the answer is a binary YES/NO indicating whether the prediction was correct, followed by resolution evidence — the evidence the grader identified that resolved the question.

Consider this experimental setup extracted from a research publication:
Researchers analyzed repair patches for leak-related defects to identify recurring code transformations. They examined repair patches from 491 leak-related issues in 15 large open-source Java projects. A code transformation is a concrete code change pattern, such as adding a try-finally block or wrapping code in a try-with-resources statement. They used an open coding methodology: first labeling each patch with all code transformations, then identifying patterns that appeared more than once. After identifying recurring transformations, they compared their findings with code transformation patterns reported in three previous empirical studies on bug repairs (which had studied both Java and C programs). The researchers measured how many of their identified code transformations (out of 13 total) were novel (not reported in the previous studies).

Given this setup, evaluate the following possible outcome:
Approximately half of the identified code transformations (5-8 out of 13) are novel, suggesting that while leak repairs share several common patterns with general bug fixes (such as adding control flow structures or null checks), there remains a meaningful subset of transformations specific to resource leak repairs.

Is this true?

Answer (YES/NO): YES